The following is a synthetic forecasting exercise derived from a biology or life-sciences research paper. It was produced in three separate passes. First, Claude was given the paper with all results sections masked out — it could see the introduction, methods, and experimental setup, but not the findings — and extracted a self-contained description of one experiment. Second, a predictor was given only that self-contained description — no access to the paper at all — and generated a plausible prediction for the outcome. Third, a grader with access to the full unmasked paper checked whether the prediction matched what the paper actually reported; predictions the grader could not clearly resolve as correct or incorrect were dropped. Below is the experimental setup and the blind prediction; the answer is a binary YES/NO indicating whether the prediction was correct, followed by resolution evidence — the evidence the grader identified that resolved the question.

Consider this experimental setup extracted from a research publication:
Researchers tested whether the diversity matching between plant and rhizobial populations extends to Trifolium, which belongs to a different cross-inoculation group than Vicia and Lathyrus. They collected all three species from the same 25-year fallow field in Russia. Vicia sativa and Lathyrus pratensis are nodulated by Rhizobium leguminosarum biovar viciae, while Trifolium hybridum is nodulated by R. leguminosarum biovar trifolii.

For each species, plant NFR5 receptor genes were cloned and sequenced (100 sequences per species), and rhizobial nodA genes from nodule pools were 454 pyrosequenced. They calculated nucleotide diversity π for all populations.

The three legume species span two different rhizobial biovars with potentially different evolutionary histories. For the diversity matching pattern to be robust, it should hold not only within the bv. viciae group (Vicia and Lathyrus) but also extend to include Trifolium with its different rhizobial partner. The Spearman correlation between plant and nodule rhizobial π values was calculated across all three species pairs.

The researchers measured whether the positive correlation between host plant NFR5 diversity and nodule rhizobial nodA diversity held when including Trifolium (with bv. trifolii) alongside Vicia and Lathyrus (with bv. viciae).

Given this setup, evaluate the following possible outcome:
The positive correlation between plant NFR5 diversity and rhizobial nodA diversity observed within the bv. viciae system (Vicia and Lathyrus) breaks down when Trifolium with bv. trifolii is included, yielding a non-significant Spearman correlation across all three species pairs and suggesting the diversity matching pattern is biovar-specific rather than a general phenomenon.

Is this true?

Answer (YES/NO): NO